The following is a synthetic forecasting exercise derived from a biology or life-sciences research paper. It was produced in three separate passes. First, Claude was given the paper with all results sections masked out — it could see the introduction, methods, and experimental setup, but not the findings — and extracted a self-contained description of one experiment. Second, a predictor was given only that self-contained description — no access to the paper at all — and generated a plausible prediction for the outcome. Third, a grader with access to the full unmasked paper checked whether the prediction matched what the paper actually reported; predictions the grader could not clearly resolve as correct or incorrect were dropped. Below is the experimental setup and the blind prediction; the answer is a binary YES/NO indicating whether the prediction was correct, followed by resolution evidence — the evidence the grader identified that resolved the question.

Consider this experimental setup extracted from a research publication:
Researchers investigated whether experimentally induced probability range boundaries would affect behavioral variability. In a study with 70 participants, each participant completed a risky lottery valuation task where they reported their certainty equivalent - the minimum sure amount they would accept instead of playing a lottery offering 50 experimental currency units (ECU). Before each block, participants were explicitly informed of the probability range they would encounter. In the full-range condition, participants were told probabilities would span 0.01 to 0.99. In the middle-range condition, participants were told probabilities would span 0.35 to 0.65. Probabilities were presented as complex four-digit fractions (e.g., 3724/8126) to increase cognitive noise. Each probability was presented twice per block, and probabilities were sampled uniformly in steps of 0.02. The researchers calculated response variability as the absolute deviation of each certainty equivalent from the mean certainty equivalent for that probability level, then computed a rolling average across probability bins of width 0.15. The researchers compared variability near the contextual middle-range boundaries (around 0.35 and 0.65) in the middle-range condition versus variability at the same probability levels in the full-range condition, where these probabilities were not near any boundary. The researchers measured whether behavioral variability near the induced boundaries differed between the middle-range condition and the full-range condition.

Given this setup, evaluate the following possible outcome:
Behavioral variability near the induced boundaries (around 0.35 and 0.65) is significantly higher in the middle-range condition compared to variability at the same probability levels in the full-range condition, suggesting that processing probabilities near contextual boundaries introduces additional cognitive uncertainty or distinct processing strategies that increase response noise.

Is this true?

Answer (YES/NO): NO